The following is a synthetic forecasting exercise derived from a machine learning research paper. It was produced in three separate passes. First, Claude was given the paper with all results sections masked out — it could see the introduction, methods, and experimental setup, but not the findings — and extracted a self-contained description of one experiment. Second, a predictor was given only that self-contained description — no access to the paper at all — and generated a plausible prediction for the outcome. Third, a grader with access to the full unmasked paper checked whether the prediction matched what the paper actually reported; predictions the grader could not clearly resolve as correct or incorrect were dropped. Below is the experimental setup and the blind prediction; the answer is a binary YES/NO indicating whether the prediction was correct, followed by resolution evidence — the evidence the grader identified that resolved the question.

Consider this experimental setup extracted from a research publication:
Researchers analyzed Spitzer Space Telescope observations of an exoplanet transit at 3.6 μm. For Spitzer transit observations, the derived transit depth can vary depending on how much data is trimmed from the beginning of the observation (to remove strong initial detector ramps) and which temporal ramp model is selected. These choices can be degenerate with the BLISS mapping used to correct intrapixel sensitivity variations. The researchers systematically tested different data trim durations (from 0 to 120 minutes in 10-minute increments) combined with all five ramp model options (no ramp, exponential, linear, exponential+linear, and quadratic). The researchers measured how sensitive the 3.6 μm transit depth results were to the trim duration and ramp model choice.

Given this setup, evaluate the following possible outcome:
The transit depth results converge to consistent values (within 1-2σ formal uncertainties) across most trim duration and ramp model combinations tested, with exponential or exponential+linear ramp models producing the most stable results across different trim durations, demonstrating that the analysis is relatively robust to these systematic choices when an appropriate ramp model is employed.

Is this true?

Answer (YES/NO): NO